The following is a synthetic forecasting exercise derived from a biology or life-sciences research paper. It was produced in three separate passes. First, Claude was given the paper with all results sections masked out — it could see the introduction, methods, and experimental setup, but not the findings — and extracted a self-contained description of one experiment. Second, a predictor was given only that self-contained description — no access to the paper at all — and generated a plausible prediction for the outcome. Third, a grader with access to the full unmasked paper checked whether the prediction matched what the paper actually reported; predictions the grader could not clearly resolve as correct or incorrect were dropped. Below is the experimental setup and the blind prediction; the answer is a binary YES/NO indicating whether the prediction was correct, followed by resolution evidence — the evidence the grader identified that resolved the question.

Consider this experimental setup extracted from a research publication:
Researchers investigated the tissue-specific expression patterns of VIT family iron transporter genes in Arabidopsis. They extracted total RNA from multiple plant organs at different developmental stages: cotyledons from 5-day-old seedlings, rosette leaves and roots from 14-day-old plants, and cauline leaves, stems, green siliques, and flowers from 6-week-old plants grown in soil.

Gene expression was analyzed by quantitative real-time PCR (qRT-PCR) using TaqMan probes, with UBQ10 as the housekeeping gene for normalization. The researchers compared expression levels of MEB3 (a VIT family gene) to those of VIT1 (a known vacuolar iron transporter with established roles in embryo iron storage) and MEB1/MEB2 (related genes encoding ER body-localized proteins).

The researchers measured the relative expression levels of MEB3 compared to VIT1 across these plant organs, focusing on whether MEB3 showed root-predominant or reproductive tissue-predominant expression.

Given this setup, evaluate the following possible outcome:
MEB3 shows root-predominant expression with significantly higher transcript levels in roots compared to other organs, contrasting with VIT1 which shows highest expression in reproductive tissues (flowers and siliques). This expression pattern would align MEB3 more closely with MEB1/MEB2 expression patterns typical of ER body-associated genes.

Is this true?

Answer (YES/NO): NO